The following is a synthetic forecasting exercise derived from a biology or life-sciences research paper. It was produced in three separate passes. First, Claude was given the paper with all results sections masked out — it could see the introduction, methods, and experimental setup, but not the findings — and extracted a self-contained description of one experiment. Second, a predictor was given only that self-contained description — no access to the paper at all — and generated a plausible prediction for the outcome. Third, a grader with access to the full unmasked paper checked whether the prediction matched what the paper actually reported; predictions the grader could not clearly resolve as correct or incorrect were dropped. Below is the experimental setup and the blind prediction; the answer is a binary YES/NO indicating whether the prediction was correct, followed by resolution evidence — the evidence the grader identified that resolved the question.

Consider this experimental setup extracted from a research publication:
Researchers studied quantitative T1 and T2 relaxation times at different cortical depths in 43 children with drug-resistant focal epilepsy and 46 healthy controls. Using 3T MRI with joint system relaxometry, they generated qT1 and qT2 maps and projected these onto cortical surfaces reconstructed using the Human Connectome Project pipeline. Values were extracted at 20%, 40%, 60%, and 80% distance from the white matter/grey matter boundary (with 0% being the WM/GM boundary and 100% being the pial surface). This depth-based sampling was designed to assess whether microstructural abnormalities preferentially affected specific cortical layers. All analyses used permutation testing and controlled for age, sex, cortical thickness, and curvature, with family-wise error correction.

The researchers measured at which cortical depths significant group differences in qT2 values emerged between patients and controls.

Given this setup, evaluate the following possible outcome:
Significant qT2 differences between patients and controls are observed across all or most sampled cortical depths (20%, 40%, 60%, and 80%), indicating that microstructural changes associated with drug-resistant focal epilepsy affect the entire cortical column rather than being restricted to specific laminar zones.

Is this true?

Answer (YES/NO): NO